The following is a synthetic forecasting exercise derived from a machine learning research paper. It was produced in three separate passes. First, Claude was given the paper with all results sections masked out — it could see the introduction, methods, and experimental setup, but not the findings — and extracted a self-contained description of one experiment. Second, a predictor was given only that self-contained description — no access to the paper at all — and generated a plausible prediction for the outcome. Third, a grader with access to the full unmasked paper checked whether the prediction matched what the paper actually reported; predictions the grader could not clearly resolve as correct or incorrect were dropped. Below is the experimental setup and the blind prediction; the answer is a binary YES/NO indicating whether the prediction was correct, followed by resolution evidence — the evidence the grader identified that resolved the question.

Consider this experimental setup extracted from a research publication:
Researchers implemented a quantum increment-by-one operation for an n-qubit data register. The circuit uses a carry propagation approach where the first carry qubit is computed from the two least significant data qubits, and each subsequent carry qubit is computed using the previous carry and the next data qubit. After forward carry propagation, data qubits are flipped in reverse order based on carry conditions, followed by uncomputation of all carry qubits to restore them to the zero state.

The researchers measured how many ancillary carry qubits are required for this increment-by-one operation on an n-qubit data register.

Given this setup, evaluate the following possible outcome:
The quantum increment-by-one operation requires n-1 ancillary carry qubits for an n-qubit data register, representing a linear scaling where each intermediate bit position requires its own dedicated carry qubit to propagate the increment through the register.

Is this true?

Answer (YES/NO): NO